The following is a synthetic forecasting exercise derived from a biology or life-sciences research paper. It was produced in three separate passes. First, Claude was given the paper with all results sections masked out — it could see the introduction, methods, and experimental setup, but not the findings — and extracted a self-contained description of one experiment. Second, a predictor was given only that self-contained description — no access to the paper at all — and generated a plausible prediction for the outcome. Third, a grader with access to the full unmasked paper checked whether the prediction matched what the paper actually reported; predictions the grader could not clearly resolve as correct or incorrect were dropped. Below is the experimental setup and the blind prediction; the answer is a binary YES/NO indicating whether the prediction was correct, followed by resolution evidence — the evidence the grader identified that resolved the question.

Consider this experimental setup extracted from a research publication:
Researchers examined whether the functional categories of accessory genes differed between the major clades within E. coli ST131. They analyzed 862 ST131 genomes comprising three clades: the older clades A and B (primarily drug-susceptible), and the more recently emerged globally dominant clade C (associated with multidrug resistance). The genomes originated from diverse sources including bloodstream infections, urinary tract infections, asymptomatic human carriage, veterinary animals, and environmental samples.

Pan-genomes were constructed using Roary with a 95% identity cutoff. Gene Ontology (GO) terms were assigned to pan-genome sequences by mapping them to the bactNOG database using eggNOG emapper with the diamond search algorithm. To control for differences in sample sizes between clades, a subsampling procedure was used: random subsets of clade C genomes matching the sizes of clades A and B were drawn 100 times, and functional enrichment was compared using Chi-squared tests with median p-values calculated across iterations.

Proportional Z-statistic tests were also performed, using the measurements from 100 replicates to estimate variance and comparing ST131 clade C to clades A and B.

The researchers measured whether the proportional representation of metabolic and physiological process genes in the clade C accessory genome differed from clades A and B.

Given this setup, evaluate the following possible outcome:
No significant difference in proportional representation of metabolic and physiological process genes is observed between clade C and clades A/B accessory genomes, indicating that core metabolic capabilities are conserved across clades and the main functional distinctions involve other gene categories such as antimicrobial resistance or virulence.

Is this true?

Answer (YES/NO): NO